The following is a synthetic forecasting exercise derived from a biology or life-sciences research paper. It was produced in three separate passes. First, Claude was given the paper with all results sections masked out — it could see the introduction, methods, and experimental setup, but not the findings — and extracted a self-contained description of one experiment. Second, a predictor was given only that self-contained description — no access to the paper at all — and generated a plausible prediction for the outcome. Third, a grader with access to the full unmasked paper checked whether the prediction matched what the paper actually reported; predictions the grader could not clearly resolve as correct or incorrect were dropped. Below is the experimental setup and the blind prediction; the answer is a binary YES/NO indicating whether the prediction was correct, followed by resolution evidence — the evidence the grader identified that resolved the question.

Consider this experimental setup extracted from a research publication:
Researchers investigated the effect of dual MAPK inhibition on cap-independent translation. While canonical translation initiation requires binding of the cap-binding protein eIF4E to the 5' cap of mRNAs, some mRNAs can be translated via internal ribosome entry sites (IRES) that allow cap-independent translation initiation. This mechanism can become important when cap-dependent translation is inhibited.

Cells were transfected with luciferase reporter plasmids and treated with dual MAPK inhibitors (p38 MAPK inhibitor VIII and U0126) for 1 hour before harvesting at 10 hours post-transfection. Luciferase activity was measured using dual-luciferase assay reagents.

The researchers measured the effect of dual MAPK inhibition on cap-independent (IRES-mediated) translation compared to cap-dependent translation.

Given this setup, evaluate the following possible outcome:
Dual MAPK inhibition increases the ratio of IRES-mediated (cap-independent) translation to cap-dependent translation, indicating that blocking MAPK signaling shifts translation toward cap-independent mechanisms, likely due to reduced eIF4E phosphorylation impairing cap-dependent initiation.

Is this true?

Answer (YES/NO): NO